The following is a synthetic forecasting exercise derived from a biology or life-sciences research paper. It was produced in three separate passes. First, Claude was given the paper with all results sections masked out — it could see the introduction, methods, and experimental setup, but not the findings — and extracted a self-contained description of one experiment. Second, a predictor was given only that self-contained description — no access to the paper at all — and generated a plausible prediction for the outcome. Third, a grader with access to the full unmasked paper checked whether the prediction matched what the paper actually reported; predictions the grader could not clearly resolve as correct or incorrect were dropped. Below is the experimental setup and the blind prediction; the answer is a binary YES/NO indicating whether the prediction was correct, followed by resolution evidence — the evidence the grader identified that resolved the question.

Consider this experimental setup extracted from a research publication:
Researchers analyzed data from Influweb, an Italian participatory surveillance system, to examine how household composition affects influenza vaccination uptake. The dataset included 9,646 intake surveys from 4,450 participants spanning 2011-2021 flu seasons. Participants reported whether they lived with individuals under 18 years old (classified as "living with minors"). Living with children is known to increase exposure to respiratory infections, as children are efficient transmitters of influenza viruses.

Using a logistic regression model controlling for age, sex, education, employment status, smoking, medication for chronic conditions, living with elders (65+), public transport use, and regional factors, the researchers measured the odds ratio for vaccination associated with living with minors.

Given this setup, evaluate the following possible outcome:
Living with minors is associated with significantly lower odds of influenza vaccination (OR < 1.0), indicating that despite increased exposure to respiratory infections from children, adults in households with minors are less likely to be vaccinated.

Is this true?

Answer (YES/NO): YES